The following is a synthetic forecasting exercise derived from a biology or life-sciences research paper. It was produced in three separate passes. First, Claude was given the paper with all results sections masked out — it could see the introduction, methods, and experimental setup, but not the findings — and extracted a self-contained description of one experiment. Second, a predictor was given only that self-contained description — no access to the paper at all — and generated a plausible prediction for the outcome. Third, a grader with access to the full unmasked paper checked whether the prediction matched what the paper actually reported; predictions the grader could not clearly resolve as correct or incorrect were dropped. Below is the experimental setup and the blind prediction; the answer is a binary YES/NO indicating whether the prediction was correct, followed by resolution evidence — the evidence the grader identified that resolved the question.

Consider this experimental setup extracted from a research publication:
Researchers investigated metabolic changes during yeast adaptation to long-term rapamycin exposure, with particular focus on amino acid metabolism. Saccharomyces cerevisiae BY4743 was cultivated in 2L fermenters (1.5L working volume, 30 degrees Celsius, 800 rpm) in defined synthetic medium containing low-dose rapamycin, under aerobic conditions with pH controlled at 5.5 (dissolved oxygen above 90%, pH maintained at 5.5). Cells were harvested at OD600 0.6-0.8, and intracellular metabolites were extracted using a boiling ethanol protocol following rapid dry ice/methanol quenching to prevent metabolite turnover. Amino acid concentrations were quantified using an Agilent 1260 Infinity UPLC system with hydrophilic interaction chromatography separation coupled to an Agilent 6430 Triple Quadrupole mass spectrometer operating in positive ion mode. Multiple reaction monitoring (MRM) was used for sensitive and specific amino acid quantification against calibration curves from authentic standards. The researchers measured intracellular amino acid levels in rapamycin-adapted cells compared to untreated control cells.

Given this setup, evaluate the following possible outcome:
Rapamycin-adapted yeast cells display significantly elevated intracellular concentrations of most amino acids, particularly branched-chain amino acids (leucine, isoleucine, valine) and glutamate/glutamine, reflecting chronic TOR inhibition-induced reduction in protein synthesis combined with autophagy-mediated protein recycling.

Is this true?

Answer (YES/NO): NO